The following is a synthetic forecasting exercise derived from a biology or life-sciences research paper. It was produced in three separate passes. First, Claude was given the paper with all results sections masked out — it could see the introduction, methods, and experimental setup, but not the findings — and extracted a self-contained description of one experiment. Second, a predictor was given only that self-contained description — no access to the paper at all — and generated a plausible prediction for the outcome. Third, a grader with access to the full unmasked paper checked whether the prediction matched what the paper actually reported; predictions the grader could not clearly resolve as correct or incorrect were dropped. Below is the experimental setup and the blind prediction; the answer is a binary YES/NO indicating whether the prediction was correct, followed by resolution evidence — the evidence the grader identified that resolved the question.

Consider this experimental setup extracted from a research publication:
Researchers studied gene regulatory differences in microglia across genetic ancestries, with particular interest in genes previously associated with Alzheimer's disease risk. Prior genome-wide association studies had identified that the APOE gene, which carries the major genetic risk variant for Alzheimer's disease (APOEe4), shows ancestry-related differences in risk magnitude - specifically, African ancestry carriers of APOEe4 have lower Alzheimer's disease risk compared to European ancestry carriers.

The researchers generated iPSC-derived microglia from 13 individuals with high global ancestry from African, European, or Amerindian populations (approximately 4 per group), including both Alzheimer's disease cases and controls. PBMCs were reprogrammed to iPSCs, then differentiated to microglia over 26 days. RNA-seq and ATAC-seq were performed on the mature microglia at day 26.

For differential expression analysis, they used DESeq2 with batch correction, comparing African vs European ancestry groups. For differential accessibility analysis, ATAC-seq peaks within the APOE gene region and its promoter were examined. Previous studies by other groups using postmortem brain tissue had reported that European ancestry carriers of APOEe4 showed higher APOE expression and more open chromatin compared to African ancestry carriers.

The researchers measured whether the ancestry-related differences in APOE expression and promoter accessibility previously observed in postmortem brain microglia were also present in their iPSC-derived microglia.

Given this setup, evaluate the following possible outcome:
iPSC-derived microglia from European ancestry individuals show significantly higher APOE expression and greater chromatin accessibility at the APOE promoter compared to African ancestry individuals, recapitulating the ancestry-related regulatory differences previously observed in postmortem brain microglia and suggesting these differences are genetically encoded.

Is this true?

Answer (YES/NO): NO